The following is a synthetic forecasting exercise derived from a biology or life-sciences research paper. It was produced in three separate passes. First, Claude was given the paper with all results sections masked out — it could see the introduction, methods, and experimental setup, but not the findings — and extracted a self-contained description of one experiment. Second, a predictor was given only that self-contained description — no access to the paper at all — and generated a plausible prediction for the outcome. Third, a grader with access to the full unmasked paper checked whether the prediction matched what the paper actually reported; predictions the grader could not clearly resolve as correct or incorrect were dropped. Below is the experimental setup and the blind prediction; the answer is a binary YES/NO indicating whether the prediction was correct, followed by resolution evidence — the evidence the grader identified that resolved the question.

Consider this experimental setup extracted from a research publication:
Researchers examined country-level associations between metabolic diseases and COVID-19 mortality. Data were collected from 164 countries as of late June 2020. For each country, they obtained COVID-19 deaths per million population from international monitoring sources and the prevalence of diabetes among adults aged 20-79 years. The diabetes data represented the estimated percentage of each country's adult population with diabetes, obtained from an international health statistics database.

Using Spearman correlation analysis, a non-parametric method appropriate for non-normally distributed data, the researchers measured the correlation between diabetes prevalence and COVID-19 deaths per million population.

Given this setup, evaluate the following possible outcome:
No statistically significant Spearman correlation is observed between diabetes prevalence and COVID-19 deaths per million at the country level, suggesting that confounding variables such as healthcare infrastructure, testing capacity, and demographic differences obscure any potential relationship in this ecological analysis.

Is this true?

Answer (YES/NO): YES